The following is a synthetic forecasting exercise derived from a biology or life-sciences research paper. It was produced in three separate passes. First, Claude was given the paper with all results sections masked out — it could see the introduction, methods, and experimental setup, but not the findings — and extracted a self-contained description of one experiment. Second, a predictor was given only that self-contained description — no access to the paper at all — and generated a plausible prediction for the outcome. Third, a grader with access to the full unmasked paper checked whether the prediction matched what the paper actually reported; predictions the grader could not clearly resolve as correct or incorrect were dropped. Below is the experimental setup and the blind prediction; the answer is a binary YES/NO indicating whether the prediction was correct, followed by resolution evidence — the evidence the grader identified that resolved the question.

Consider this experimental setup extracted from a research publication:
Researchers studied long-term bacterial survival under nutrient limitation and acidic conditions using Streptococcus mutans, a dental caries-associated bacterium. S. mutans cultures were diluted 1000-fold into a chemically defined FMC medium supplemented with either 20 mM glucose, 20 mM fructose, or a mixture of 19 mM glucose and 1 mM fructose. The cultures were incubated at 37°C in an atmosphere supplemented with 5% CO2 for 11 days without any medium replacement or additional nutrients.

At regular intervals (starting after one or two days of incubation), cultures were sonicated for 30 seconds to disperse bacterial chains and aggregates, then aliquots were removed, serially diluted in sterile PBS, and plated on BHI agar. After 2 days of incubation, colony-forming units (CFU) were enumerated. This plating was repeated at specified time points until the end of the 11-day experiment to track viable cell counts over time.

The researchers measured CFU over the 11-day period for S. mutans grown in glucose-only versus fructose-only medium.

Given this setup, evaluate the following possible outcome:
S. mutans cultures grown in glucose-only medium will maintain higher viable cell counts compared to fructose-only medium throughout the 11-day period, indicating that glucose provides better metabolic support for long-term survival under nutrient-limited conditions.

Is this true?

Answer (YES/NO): NO